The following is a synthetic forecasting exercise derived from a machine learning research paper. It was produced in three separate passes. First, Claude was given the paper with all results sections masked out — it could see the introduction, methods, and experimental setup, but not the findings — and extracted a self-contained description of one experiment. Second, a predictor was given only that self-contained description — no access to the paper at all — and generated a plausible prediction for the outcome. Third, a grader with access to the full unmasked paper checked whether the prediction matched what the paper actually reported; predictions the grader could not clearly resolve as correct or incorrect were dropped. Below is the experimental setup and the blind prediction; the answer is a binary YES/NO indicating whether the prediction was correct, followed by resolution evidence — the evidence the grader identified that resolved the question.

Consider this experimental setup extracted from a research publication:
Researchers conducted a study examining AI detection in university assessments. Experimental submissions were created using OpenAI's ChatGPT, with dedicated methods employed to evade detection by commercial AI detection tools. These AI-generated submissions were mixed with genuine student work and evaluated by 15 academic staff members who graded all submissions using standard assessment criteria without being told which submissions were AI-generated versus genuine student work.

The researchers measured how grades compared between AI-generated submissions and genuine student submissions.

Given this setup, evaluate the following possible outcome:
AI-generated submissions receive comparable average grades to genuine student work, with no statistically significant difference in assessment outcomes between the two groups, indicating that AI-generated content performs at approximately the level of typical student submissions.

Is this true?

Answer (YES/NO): YES